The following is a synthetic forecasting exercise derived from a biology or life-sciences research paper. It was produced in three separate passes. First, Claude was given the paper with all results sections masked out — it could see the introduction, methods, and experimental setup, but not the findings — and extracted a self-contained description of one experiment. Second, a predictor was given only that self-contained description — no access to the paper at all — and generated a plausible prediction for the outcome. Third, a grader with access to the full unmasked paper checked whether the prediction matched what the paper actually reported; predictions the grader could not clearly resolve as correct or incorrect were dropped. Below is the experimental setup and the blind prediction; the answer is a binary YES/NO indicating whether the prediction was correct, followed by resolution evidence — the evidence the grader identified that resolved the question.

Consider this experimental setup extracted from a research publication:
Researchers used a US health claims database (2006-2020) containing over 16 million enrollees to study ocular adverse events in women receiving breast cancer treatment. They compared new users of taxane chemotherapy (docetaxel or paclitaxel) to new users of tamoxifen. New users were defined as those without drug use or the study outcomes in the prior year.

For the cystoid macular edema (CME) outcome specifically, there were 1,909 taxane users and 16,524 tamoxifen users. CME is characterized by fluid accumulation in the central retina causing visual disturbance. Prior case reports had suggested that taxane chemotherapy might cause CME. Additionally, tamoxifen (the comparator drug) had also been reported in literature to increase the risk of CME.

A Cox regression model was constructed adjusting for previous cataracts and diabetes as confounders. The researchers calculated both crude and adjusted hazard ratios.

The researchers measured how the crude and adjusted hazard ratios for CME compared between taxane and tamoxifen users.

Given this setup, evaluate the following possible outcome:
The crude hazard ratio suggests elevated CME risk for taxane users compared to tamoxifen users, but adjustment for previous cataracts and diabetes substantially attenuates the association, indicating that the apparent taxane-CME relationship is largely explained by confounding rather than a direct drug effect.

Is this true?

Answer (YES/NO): NO